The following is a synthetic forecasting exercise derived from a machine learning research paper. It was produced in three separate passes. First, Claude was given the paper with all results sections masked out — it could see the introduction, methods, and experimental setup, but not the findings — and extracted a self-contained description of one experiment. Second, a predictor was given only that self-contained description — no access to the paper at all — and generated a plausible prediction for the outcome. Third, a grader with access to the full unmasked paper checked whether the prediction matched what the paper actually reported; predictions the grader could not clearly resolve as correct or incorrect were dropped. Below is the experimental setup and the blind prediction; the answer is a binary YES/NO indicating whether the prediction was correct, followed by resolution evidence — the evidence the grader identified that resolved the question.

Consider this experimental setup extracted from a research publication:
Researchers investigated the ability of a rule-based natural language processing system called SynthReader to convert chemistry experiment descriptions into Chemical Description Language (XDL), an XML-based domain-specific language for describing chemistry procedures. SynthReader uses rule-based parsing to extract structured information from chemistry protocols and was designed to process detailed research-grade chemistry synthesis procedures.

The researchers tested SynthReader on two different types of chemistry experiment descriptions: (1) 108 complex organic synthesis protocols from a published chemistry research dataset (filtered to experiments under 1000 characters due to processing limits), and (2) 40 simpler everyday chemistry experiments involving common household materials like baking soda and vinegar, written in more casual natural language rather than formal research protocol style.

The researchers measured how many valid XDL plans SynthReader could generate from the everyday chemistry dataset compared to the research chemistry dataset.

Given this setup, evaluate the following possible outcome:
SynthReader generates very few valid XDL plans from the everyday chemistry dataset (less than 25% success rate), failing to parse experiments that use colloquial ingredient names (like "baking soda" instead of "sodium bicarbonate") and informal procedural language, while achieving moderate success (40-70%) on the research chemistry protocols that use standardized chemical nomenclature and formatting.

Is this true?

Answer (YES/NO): NO